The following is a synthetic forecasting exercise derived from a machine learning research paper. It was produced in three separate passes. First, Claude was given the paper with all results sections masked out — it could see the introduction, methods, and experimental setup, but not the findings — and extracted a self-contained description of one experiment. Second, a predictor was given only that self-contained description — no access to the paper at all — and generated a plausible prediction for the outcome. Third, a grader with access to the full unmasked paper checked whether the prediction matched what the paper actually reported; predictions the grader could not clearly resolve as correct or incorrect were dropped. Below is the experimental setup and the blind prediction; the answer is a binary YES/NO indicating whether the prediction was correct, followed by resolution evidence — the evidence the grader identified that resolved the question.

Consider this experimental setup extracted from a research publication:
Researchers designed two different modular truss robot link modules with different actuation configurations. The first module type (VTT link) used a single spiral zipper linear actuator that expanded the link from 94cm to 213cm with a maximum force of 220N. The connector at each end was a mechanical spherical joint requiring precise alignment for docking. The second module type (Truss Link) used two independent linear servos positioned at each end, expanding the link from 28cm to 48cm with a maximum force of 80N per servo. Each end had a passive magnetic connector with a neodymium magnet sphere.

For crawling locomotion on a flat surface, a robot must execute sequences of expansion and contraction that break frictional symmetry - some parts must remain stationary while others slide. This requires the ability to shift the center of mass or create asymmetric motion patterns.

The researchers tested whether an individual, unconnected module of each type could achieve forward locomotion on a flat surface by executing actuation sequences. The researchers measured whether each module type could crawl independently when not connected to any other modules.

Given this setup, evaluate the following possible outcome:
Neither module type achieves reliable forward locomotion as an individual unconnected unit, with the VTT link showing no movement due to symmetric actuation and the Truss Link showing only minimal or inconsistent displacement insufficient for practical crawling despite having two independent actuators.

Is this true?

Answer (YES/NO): NO